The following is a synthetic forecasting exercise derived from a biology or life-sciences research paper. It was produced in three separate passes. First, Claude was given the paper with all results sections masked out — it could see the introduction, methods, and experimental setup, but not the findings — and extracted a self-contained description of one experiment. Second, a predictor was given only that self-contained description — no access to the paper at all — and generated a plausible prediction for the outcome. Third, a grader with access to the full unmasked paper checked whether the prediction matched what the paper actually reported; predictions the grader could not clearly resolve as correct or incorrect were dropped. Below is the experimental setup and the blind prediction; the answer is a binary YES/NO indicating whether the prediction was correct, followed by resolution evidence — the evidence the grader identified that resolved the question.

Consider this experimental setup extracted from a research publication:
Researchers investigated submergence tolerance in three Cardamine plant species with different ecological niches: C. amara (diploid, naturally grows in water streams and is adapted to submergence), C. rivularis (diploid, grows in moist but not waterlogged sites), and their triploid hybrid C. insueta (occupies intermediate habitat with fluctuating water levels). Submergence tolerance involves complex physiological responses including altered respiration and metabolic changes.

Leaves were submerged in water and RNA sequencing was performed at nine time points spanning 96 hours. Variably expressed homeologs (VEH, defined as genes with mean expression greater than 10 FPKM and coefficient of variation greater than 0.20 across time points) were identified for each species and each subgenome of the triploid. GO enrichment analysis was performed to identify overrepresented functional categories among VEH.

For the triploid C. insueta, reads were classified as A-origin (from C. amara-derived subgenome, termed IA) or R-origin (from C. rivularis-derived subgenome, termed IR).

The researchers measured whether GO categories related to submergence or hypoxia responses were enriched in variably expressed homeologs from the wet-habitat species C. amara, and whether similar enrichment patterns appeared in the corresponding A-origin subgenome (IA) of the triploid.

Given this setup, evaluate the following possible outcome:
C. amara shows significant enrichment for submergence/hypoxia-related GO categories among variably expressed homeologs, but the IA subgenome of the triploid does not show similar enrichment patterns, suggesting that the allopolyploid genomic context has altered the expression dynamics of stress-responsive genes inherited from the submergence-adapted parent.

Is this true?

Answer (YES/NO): NO